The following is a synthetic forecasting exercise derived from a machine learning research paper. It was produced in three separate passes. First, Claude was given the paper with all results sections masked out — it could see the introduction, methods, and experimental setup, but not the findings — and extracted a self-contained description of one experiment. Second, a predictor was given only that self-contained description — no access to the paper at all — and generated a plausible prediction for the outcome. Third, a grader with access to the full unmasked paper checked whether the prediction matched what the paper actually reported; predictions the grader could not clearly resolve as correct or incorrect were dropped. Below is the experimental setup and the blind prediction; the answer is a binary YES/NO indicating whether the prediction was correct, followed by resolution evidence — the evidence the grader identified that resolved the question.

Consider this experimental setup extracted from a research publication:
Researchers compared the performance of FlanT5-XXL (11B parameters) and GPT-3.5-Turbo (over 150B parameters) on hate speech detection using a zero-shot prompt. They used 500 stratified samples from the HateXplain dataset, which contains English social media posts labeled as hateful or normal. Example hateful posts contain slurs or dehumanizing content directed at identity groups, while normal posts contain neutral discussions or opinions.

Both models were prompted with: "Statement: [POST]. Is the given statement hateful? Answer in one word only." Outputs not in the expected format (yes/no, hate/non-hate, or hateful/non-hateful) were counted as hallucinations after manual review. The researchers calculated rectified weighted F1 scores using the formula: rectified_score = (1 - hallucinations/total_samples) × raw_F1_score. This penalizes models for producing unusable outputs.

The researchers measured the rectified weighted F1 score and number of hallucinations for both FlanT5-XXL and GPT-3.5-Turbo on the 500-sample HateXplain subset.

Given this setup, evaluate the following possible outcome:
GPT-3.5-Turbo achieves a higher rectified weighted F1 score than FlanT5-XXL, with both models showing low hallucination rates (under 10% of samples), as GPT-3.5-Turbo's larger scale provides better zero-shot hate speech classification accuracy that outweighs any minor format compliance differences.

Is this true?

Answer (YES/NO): YES